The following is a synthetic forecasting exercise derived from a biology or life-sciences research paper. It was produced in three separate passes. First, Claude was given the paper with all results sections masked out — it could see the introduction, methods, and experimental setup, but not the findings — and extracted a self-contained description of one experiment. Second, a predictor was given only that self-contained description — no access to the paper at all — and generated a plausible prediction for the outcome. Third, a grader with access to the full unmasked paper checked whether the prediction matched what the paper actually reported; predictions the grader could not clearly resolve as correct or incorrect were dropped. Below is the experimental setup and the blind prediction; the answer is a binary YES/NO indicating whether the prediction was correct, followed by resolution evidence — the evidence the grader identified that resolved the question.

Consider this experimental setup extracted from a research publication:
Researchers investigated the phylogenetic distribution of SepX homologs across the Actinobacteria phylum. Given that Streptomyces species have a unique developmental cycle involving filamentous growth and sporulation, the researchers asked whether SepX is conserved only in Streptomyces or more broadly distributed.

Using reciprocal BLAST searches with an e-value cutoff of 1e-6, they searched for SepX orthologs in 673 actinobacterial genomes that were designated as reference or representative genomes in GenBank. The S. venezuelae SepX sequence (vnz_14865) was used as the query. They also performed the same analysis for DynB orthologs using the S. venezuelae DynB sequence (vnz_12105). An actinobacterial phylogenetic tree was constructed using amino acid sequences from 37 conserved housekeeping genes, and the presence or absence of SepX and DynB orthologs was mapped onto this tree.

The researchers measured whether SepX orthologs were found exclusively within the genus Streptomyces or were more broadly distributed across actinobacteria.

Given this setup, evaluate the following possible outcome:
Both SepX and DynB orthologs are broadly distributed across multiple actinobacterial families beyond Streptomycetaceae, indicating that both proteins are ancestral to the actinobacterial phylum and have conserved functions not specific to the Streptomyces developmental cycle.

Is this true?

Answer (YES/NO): YES